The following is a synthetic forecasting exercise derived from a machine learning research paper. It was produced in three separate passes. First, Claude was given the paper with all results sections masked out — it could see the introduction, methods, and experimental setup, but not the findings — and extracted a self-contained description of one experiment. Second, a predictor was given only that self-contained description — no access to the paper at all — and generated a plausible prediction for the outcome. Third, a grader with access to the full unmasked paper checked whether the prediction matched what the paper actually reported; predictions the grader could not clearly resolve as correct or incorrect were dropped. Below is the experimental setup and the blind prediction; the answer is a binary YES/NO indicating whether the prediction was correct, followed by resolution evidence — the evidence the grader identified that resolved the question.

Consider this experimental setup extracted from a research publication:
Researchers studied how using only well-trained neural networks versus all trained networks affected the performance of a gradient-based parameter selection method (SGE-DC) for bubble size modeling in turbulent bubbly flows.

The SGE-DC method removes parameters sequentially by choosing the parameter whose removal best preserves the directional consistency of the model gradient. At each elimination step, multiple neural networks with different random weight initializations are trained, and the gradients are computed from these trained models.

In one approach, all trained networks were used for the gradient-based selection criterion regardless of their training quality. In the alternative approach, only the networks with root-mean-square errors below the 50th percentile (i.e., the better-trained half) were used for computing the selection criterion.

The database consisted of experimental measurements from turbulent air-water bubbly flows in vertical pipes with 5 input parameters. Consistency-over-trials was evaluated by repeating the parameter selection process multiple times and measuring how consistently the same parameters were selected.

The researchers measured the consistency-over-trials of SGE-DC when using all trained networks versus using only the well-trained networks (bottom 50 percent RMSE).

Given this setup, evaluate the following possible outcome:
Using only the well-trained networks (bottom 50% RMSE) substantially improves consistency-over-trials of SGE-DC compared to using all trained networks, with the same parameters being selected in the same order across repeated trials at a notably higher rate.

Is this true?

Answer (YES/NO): NO